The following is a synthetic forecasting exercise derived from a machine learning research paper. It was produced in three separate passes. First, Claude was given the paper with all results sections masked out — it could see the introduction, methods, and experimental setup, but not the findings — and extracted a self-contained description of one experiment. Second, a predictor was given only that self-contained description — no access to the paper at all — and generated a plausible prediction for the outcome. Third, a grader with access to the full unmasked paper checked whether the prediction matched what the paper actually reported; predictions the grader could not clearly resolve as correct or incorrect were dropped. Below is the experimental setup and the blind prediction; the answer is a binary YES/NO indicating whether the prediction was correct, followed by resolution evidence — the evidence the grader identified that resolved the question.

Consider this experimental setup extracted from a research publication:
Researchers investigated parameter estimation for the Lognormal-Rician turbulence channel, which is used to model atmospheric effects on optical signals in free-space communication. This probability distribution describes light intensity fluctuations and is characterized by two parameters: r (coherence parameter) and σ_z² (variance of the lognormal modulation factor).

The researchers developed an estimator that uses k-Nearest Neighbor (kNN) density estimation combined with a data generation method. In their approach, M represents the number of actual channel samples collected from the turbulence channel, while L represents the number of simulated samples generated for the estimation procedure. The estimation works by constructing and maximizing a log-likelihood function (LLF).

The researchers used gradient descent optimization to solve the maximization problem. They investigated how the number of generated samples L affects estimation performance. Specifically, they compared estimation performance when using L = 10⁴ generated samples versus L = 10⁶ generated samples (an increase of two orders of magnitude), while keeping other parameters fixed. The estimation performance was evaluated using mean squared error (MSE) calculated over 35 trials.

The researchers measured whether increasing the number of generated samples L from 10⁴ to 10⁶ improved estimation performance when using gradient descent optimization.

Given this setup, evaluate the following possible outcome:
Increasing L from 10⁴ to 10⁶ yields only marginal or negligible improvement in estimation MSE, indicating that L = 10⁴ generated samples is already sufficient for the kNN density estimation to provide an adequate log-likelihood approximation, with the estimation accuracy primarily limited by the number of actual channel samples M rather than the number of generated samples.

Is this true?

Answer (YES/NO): YES